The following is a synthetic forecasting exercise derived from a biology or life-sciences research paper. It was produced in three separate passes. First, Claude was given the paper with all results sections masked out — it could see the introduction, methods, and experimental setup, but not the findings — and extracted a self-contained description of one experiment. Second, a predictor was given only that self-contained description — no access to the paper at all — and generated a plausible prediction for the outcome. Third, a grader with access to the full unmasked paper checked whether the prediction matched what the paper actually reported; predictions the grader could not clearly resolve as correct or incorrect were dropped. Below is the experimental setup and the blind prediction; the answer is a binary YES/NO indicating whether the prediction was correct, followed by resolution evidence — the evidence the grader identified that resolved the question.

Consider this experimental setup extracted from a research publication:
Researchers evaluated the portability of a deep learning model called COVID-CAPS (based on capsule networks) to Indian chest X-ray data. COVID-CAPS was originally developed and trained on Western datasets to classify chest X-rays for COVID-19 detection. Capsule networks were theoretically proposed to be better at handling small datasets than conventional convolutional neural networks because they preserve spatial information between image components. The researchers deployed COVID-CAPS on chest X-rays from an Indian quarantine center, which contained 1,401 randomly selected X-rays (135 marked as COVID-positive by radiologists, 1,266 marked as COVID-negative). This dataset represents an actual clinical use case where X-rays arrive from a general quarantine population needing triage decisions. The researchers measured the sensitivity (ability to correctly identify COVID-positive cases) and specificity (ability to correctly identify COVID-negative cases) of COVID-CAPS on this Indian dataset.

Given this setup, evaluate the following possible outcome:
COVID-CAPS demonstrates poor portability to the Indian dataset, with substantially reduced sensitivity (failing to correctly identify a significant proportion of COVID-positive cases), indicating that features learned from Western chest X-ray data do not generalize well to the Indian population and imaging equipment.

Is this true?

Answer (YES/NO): YES